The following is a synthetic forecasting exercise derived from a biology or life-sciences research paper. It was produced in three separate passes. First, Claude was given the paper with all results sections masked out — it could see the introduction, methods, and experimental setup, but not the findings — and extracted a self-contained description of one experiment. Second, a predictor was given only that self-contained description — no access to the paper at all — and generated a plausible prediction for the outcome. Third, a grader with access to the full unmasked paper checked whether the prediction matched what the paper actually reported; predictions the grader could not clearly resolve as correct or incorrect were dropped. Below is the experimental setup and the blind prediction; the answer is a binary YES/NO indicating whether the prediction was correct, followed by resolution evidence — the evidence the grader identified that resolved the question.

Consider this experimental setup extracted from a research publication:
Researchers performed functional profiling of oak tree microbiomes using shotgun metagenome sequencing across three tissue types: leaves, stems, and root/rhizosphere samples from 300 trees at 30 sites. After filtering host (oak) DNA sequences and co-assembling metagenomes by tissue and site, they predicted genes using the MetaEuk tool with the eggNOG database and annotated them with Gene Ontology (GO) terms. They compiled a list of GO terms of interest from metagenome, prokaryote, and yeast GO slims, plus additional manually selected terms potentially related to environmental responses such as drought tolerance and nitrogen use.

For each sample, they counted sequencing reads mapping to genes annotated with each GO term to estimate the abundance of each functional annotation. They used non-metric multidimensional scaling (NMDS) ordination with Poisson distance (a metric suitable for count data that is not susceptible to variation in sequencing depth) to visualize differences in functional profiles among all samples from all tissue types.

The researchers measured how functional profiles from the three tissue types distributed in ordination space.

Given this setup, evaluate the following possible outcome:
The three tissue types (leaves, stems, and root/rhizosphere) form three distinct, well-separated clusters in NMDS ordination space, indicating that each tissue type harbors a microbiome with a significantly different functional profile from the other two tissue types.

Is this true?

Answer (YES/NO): YES